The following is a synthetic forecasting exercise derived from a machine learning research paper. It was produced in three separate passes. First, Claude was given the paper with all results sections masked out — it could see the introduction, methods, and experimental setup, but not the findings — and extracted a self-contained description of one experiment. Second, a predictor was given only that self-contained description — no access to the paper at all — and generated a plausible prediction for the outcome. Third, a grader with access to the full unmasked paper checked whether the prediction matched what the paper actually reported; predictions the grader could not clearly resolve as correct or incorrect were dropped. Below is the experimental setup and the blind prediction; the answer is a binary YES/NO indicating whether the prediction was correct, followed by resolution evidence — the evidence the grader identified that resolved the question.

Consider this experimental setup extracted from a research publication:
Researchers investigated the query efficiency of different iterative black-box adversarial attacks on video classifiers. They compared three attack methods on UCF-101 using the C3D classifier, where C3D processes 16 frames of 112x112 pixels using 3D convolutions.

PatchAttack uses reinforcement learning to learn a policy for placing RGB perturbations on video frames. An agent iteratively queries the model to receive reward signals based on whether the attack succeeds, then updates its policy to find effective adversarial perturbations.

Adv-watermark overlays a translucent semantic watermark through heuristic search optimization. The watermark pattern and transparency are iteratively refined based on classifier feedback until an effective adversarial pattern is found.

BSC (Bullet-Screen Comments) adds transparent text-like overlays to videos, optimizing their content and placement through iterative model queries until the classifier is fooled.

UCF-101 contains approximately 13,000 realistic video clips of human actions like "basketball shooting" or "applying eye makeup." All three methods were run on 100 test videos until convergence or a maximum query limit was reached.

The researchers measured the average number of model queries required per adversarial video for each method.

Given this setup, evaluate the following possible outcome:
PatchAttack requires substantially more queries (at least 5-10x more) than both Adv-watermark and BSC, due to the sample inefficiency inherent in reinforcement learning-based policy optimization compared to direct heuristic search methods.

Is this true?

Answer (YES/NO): NO